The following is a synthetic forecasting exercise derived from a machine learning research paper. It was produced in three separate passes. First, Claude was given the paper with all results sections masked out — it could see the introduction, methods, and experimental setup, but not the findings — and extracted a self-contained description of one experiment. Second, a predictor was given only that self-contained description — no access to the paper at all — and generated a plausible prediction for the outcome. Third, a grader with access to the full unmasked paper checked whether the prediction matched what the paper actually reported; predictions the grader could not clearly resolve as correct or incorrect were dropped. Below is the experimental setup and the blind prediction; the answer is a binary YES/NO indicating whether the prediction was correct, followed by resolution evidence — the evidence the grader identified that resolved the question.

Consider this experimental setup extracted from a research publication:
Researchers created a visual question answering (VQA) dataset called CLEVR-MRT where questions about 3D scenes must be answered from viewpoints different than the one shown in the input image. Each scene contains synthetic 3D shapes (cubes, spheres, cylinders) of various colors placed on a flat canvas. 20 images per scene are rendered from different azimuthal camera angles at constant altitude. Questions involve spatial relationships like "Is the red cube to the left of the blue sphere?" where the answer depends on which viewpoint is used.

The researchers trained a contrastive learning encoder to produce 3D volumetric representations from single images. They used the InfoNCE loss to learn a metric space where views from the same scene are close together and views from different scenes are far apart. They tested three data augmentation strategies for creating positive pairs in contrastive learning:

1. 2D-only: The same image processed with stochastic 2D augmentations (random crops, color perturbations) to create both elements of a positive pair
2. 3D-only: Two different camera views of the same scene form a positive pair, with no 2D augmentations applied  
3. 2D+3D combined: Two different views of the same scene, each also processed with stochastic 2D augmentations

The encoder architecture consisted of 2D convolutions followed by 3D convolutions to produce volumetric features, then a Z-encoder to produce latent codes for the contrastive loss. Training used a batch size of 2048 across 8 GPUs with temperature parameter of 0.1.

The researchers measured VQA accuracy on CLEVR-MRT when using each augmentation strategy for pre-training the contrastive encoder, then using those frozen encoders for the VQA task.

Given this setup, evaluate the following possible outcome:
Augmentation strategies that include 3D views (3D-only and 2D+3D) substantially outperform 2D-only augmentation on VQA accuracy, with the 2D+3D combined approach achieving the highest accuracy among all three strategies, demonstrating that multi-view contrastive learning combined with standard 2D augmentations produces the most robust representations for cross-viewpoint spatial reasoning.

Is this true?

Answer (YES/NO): NO